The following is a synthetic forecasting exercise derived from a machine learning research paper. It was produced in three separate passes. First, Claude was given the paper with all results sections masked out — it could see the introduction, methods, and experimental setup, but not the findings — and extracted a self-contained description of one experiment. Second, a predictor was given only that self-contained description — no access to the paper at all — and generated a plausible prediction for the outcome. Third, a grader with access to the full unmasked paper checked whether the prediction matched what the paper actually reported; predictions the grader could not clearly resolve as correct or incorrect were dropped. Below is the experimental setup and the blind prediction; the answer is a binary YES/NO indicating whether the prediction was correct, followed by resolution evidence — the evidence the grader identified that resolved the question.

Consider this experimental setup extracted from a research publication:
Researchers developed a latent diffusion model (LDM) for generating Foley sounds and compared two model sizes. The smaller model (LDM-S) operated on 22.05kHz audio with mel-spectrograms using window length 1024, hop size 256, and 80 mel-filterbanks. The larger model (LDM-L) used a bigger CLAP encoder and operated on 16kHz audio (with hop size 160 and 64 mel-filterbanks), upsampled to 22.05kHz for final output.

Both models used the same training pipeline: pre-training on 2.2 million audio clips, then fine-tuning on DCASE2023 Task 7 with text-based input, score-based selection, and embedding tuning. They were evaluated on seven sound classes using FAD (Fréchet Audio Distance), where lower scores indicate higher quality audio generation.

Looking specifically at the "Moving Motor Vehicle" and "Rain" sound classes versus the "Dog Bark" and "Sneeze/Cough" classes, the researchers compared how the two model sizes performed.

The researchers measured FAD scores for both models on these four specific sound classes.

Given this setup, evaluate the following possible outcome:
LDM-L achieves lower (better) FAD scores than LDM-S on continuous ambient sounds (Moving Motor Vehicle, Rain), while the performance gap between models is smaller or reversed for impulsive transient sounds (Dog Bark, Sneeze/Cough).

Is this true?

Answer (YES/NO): YES